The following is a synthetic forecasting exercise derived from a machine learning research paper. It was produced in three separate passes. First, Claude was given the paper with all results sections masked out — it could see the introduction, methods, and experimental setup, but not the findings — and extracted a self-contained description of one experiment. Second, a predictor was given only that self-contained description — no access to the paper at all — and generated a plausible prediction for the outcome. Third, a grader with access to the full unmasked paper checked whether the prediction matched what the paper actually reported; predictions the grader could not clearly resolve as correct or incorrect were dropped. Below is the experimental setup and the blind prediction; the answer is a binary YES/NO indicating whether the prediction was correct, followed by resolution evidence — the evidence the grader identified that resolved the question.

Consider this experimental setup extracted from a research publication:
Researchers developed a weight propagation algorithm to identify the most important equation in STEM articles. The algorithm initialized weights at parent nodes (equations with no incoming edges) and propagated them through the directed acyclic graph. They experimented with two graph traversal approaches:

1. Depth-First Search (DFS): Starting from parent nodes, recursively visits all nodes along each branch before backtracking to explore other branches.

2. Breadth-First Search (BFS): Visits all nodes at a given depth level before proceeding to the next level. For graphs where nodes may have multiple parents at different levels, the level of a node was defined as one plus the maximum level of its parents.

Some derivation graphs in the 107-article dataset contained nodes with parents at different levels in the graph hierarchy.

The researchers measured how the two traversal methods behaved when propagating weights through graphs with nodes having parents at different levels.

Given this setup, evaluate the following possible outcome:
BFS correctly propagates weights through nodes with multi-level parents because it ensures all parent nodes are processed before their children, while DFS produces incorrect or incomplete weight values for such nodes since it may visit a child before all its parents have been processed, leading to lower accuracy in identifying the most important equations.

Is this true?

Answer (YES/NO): NO